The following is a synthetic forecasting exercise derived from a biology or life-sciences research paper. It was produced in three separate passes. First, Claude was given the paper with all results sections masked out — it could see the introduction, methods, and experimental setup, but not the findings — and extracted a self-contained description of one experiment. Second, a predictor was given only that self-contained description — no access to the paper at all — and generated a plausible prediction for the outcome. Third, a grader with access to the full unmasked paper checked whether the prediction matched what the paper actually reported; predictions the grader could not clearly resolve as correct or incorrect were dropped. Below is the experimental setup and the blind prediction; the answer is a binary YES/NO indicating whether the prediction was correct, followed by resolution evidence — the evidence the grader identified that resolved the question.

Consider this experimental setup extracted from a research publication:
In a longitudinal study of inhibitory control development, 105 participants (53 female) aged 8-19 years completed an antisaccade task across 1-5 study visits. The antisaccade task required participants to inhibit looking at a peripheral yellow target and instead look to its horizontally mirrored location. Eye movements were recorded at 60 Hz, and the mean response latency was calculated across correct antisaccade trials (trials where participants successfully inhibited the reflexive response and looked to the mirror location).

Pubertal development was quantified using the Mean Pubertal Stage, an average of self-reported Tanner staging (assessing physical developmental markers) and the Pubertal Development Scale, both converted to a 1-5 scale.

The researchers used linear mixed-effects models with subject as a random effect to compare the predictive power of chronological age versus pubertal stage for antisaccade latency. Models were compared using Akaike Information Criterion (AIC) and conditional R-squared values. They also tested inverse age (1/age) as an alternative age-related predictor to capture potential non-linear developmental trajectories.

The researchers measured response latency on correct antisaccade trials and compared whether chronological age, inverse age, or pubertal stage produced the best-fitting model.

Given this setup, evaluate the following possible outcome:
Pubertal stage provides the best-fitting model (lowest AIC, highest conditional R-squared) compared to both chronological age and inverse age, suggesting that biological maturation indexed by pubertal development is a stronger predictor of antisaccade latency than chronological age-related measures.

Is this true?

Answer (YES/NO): YES